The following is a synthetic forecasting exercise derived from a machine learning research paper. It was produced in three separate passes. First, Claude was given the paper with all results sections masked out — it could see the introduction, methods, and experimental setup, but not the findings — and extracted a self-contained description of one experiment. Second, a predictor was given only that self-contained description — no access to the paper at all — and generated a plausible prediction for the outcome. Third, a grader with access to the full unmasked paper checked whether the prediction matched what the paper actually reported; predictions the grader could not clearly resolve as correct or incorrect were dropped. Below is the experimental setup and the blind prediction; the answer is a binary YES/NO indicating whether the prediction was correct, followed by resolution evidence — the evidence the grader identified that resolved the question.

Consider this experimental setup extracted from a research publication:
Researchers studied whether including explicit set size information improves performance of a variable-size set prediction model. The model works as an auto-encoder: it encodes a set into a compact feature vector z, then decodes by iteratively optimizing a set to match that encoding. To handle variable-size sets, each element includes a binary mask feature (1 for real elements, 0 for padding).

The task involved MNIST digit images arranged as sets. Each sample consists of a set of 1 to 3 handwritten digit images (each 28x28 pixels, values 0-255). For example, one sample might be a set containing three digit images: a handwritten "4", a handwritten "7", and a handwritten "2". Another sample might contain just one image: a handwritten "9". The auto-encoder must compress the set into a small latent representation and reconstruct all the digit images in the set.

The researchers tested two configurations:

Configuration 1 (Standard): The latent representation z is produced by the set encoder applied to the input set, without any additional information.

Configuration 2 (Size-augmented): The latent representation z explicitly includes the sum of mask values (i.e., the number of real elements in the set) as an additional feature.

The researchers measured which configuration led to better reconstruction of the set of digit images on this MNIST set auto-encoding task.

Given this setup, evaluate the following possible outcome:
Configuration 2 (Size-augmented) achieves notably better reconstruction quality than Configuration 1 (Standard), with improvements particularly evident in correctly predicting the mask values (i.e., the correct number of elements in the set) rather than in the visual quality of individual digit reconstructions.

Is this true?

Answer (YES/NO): NO